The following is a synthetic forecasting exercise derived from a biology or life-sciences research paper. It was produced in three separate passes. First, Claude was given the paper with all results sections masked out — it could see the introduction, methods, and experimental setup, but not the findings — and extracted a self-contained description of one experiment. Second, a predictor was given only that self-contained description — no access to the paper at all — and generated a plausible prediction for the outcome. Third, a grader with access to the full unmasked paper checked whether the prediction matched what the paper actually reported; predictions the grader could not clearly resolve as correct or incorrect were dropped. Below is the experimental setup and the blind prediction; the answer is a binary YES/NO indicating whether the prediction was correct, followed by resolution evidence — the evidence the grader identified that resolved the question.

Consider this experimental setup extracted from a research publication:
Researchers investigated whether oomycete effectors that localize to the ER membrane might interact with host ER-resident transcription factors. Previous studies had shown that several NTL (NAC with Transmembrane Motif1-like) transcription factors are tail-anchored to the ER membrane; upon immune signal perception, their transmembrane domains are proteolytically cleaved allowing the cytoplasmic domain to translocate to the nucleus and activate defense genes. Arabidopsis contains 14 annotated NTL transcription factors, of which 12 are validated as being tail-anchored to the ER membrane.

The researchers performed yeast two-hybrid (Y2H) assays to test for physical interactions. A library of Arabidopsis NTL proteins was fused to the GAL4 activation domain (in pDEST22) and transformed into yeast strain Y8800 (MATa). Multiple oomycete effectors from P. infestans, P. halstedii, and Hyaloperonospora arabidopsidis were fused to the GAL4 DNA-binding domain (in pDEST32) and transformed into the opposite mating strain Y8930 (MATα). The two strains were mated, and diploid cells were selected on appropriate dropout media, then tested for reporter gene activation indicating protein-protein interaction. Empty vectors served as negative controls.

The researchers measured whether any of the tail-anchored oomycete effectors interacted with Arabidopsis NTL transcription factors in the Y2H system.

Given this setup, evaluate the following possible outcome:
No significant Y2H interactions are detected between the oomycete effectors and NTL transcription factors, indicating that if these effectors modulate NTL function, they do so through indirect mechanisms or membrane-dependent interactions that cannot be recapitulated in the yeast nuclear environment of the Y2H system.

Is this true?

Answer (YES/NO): NO